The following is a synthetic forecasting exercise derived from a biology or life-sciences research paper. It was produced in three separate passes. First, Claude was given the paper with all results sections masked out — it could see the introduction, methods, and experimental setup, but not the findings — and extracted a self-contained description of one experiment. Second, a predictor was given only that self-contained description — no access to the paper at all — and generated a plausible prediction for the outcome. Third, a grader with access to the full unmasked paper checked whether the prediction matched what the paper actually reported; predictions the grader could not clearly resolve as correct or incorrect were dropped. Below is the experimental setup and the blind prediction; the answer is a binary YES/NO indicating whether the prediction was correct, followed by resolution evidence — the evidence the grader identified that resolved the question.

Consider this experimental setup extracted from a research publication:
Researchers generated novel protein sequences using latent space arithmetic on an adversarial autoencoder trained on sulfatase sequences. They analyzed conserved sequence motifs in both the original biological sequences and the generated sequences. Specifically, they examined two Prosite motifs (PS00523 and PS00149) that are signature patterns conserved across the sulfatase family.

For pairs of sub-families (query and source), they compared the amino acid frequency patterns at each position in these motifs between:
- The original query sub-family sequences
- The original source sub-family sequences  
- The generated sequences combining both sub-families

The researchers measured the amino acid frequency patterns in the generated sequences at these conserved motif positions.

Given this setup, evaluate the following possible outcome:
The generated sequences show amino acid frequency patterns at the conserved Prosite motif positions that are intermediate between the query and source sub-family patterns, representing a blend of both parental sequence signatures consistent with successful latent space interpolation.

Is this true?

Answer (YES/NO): NO